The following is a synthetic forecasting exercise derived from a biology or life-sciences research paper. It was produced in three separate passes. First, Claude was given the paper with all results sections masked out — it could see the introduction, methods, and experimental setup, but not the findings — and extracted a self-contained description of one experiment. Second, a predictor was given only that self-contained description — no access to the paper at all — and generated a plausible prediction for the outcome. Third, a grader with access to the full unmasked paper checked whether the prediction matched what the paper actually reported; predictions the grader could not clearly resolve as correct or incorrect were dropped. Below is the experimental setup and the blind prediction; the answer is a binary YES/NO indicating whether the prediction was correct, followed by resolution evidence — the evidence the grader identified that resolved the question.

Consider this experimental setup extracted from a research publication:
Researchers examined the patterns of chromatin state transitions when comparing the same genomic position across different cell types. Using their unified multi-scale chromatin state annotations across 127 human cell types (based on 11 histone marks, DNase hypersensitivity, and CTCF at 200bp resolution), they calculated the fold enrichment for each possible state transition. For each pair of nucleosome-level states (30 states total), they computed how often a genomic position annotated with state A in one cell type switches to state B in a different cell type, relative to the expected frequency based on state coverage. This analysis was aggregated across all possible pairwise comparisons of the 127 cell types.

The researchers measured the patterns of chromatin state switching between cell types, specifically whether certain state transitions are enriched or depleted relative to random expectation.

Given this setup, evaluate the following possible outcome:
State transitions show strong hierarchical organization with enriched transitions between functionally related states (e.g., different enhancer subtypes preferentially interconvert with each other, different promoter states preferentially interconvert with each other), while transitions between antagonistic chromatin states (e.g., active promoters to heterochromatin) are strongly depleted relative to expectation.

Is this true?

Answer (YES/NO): NO